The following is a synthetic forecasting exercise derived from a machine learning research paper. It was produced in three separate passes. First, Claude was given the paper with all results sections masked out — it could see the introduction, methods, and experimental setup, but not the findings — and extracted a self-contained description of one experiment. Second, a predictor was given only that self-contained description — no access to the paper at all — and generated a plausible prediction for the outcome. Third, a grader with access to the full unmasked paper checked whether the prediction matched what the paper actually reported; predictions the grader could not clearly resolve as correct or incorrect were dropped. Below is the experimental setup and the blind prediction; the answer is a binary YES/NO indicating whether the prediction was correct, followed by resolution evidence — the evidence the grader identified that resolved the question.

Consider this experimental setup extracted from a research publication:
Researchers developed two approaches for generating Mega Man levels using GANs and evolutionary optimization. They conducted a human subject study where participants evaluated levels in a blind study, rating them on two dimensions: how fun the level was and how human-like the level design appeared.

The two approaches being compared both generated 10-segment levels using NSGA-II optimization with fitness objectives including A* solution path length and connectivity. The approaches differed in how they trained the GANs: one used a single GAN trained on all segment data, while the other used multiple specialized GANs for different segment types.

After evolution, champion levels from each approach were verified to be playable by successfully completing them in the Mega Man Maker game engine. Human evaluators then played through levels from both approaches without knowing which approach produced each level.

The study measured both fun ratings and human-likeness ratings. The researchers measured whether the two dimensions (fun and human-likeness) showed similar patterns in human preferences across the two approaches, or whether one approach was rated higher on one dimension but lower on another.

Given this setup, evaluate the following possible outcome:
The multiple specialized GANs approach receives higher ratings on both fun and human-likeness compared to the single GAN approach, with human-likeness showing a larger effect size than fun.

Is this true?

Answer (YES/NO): NO